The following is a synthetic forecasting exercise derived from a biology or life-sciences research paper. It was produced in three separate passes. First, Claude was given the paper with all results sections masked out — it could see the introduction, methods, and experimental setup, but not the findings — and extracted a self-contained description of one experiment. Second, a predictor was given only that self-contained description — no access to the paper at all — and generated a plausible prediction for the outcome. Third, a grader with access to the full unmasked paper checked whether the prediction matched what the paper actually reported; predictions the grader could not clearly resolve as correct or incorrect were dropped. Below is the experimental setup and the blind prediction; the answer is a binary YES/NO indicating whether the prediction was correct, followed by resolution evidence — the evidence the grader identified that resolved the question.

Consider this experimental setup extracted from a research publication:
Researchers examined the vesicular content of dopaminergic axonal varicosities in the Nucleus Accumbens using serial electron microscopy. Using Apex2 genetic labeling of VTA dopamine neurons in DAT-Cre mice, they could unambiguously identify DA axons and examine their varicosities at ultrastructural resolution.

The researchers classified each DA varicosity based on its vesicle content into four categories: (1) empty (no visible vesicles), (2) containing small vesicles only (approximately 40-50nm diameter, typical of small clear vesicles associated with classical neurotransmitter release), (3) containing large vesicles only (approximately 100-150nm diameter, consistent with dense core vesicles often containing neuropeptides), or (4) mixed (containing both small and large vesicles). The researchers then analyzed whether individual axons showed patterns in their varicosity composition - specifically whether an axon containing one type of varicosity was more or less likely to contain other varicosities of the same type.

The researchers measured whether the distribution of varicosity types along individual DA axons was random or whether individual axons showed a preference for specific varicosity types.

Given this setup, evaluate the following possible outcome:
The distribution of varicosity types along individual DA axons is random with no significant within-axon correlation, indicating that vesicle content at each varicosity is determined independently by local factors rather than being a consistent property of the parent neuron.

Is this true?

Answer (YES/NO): NO